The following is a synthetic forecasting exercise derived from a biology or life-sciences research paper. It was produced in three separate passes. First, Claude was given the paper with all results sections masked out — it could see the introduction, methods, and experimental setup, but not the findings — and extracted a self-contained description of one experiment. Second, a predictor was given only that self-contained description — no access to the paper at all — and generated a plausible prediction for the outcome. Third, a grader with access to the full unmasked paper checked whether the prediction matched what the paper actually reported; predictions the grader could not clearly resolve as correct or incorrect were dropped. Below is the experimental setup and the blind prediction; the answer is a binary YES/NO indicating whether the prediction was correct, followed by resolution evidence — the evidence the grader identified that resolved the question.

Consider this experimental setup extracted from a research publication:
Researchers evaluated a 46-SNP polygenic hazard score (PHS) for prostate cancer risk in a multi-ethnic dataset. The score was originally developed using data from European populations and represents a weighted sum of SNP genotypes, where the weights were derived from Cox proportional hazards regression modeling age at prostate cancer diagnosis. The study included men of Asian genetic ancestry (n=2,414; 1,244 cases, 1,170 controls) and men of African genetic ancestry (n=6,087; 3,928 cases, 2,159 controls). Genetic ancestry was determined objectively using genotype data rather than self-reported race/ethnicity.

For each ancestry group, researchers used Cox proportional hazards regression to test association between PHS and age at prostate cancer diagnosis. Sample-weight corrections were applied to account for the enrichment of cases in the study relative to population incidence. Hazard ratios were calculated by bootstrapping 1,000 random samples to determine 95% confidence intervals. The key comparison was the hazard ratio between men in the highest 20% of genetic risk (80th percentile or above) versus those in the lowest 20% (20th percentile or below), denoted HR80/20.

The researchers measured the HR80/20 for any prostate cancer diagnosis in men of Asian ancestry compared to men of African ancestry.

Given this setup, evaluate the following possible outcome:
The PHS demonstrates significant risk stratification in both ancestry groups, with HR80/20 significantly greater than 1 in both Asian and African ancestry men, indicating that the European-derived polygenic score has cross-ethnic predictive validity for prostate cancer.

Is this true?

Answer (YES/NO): YES